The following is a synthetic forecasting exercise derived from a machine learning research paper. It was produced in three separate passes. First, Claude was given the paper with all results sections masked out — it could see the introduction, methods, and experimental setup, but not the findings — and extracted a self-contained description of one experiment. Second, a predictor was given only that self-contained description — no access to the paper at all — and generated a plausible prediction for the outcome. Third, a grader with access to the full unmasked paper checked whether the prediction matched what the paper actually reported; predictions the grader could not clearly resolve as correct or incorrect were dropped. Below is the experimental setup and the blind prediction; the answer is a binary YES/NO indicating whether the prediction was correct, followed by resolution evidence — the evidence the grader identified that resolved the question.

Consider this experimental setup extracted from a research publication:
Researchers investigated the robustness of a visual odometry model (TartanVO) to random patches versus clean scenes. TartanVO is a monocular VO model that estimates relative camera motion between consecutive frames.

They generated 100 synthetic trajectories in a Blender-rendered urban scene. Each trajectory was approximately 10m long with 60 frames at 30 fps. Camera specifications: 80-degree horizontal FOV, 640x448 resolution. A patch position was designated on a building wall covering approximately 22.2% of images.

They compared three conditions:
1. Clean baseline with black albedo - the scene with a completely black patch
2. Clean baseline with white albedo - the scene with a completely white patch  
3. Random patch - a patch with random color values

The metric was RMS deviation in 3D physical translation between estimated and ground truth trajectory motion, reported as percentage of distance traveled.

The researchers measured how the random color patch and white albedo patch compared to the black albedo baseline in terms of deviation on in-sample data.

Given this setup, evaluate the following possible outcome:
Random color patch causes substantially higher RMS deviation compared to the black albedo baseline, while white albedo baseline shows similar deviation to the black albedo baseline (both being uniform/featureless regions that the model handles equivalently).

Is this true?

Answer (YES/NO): NO